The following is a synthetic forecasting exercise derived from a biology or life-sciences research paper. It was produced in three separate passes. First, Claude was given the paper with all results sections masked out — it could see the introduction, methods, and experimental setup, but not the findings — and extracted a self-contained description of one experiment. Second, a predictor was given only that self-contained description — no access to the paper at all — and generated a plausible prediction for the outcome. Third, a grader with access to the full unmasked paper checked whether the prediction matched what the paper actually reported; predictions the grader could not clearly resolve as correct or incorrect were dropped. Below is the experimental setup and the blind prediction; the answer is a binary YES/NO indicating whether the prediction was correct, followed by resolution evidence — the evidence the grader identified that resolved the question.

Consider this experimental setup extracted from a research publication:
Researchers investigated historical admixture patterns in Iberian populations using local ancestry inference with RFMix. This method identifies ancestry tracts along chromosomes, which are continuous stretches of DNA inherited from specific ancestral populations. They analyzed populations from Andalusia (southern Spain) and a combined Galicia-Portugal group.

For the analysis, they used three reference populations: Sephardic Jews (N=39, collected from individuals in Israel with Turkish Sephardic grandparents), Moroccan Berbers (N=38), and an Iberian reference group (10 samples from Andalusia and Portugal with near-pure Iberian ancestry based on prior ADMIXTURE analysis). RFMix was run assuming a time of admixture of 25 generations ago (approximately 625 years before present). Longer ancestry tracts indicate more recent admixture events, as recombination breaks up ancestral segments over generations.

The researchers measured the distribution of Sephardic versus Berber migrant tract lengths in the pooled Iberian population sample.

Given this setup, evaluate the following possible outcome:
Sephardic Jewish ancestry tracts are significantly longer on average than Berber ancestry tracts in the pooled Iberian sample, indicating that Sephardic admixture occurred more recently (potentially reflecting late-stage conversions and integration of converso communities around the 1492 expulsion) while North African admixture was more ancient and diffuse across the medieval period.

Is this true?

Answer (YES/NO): YES